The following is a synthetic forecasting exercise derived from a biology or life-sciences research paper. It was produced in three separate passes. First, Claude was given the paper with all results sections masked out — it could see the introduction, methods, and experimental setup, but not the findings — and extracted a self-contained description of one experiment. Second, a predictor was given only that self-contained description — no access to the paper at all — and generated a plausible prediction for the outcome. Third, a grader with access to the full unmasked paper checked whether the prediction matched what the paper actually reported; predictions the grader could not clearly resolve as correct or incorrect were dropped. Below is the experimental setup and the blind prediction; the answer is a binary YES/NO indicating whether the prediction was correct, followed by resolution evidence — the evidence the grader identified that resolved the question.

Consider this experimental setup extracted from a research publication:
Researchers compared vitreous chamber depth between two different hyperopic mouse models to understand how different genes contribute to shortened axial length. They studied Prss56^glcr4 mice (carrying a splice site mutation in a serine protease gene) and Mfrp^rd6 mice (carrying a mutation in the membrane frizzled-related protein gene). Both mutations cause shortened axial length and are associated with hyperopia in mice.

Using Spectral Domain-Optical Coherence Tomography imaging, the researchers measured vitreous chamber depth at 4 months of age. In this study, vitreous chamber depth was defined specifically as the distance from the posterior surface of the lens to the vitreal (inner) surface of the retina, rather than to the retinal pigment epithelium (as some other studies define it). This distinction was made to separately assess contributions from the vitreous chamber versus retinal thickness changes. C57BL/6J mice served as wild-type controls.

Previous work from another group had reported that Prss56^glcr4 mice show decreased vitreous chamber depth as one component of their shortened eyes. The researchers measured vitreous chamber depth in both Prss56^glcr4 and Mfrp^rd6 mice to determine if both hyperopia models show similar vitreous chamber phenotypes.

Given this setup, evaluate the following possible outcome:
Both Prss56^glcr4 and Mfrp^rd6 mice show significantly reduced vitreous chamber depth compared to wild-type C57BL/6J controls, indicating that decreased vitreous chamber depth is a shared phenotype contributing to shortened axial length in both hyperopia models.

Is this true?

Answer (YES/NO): YES